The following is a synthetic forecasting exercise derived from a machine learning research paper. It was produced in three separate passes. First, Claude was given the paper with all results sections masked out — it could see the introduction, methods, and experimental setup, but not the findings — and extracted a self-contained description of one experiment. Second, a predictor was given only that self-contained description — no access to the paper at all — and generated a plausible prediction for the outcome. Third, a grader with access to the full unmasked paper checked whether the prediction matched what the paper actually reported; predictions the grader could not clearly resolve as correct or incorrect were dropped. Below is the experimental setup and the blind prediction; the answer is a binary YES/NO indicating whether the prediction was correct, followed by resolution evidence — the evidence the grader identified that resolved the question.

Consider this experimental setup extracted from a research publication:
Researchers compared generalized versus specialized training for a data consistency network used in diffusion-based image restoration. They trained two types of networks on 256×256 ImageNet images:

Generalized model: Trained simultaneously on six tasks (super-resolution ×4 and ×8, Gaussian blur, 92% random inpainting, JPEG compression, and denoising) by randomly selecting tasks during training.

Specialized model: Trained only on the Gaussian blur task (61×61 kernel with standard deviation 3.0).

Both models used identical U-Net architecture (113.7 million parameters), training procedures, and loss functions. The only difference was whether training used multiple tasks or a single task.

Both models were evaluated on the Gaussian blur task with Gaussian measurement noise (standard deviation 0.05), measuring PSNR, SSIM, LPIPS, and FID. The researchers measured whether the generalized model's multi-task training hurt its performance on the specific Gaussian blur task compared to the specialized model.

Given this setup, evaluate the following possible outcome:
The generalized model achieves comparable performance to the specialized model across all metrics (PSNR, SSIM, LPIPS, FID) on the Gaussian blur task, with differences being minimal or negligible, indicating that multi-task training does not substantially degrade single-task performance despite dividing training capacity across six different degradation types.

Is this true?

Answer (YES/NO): YES